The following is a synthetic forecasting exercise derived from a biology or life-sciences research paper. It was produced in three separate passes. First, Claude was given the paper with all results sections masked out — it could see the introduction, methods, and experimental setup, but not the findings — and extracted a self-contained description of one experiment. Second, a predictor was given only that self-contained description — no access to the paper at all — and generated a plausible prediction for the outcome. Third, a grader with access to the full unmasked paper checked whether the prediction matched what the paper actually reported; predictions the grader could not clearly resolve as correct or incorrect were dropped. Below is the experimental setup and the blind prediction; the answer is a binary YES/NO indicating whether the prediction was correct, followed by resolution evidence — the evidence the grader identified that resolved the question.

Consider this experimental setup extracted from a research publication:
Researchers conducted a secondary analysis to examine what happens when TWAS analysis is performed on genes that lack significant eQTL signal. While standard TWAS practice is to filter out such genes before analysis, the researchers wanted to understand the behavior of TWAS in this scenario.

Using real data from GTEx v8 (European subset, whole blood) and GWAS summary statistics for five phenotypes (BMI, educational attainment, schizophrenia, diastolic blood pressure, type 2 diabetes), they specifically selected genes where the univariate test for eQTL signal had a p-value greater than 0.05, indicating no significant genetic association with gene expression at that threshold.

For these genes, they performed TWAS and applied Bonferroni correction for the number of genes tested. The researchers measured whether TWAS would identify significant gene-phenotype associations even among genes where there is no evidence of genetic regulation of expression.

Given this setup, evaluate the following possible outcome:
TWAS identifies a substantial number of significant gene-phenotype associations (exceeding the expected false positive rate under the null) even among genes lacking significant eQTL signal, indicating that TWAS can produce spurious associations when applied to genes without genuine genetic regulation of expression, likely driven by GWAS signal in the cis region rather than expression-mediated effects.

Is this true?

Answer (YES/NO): YES